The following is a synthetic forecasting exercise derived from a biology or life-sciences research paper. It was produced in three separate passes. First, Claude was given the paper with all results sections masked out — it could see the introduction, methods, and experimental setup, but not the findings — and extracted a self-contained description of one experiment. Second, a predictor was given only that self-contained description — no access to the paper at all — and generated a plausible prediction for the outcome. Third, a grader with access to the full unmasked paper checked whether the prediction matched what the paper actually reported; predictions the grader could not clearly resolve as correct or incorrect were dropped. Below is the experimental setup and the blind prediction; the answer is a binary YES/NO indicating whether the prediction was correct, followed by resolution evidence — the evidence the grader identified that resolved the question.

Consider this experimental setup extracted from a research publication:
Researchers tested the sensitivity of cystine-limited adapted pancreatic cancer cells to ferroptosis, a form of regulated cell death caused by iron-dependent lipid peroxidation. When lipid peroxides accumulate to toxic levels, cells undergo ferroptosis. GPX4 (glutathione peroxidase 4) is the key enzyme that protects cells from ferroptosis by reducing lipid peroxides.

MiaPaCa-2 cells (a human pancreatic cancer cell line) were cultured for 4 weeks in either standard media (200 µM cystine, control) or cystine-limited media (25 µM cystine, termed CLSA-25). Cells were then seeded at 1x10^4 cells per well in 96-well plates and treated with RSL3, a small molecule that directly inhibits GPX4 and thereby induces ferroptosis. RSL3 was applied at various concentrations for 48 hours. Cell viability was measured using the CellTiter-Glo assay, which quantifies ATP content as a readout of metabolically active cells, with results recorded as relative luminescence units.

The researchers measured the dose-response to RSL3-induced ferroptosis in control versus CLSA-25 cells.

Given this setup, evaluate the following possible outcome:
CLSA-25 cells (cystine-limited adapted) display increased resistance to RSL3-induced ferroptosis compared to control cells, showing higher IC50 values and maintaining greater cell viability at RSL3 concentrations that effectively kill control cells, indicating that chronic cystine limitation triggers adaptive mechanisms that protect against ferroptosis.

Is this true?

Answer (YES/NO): YES